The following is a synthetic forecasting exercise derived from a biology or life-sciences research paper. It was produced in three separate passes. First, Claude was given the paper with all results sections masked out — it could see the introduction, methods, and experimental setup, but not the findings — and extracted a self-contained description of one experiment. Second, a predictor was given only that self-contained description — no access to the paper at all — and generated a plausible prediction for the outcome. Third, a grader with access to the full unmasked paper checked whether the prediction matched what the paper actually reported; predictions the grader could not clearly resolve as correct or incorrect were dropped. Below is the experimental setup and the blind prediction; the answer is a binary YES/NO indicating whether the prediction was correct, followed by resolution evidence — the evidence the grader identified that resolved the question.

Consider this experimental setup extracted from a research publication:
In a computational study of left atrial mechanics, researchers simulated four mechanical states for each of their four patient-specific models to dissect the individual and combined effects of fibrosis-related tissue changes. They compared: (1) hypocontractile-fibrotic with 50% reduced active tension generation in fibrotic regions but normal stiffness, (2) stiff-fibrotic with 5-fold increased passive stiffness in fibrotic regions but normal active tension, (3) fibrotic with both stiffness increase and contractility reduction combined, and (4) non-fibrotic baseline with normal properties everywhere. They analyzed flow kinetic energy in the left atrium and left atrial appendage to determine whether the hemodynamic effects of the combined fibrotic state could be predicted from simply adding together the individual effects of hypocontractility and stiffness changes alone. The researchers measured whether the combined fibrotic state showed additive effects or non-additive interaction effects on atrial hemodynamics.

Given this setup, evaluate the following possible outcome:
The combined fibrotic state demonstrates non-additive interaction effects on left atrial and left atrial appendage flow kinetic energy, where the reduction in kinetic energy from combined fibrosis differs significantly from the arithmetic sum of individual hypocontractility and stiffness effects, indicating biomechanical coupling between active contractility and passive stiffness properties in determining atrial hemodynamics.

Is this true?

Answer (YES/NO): YES